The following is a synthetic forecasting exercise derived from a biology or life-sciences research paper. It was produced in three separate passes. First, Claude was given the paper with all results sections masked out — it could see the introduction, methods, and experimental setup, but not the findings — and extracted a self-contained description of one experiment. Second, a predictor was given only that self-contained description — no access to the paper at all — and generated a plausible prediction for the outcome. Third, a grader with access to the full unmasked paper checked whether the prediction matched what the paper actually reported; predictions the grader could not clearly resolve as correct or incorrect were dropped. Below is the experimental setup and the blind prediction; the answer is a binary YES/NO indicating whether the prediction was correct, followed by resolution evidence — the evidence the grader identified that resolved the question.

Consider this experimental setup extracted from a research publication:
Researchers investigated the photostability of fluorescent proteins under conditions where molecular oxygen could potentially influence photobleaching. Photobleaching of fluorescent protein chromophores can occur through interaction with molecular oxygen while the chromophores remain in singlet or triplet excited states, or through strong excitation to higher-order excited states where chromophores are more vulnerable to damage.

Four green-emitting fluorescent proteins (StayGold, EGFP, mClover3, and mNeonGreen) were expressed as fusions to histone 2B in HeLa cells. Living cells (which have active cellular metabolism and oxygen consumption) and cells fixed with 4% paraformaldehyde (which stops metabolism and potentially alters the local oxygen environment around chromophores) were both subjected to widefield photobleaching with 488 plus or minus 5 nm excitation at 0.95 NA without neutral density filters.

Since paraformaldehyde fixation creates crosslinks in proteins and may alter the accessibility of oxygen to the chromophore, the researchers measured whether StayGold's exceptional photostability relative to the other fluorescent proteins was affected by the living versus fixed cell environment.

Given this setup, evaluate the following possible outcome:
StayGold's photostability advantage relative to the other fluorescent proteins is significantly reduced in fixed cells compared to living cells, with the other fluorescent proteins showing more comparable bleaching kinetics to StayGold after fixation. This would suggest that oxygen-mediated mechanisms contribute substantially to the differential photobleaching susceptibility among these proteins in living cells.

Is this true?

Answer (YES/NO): YES